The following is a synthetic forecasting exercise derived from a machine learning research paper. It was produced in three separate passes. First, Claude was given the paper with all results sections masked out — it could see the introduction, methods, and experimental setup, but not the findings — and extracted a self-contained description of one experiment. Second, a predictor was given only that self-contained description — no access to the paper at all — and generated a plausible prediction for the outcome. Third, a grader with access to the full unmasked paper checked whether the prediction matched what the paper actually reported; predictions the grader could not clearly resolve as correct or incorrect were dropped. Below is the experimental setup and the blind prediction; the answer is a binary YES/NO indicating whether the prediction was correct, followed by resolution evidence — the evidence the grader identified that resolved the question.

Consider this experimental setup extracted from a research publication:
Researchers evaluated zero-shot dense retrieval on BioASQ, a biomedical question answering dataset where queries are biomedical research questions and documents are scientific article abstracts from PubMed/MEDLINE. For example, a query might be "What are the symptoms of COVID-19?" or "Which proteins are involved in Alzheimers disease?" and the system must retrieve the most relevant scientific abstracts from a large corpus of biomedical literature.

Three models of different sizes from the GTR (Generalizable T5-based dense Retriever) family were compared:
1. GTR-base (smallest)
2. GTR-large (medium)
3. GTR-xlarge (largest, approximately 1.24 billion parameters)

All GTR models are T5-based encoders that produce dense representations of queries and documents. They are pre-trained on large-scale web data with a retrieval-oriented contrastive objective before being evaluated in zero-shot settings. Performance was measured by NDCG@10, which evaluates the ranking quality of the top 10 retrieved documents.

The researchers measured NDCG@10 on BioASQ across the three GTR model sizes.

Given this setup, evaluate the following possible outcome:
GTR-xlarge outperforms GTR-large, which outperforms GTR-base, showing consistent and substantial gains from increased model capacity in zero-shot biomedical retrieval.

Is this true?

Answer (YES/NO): NO